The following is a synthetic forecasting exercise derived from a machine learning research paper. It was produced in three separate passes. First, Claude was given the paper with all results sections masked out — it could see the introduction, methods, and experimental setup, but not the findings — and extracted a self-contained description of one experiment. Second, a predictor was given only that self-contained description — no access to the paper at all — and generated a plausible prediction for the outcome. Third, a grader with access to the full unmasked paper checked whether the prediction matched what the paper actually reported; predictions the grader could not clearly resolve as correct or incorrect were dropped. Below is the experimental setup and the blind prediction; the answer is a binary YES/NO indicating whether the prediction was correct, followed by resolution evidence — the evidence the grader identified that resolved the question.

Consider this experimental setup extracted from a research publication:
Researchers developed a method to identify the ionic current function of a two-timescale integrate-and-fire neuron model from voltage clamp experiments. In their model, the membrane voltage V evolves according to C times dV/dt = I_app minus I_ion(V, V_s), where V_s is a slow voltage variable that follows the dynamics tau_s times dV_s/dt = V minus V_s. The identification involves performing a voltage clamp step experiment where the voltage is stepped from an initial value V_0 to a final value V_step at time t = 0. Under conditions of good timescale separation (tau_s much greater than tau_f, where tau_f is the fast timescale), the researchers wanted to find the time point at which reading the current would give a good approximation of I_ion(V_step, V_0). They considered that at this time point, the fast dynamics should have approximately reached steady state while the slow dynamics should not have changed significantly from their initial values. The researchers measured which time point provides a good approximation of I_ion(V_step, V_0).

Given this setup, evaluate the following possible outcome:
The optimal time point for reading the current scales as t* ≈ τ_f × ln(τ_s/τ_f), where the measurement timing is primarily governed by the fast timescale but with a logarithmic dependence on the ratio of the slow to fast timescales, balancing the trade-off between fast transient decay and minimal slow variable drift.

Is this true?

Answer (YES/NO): NO